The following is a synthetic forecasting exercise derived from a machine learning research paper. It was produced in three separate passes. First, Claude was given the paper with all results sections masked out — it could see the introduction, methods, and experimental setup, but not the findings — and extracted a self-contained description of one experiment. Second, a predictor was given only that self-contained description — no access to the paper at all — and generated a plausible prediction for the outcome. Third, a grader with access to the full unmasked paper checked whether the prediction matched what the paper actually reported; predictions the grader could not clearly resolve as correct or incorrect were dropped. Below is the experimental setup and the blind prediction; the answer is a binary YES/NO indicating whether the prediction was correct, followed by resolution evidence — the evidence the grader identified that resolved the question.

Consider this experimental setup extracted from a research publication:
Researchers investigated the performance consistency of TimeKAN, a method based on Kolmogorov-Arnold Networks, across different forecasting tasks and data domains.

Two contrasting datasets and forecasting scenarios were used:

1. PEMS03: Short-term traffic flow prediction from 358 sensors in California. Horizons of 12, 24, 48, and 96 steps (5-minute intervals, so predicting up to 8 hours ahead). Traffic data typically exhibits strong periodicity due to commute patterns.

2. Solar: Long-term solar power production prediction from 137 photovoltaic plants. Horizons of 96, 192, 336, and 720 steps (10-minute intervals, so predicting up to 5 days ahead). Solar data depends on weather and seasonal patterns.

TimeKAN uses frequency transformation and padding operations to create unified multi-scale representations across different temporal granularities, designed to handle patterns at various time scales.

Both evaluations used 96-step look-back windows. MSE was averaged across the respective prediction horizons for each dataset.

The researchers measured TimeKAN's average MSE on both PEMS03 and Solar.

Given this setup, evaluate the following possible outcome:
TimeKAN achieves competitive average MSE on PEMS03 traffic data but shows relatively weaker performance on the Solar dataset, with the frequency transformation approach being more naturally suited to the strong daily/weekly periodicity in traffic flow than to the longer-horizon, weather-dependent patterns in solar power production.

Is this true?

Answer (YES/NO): NO